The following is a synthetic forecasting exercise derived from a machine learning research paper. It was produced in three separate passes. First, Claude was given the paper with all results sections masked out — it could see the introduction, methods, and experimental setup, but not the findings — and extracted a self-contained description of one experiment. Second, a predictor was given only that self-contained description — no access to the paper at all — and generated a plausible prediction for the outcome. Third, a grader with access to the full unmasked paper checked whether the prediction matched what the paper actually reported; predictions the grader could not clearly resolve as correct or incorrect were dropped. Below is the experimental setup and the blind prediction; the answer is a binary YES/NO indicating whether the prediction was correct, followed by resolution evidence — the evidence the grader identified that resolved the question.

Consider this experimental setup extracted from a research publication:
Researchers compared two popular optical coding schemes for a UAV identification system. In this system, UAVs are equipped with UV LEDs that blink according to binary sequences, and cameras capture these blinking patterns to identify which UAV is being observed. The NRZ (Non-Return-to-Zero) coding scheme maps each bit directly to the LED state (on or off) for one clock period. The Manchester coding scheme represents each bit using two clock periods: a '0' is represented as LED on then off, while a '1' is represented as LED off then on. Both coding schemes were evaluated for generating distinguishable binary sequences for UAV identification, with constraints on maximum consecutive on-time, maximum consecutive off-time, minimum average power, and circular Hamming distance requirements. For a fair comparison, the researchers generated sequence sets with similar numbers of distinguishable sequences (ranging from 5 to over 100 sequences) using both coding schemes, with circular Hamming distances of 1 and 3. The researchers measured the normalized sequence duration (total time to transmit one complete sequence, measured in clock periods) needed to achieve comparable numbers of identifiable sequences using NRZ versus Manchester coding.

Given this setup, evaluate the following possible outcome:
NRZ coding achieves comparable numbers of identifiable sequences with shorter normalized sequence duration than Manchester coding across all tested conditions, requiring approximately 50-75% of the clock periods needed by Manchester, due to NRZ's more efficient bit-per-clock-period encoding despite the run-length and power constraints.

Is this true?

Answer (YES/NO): NO